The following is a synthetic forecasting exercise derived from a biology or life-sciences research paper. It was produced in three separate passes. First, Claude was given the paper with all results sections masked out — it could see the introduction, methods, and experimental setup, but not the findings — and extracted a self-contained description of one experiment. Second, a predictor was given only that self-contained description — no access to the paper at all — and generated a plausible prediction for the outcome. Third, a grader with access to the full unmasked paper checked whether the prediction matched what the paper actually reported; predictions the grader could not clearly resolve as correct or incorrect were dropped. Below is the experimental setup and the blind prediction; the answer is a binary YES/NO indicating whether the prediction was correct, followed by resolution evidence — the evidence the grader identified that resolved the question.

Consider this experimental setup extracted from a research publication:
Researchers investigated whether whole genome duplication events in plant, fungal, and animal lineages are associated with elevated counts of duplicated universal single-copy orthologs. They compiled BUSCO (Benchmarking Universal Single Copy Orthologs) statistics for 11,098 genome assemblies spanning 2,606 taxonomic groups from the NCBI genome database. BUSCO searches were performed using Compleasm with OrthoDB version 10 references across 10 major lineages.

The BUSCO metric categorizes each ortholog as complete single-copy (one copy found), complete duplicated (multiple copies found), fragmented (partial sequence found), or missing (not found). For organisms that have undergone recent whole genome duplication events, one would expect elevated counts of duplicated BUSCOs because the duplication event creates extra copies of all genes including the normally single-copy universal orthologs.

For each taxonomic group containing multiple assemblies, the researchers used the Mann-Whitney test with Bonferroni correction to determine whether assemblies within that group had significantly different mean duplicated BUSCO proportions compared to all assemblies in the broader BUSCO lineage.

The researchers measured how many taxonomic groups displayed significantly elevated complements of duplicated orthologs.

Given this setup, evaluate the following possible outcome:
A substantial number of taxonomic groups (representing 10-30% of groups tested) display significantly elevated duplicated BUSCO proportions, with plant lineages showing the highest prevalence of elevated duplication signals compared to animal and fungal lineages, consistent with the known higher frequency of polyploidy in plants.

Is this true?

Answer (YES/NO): NO